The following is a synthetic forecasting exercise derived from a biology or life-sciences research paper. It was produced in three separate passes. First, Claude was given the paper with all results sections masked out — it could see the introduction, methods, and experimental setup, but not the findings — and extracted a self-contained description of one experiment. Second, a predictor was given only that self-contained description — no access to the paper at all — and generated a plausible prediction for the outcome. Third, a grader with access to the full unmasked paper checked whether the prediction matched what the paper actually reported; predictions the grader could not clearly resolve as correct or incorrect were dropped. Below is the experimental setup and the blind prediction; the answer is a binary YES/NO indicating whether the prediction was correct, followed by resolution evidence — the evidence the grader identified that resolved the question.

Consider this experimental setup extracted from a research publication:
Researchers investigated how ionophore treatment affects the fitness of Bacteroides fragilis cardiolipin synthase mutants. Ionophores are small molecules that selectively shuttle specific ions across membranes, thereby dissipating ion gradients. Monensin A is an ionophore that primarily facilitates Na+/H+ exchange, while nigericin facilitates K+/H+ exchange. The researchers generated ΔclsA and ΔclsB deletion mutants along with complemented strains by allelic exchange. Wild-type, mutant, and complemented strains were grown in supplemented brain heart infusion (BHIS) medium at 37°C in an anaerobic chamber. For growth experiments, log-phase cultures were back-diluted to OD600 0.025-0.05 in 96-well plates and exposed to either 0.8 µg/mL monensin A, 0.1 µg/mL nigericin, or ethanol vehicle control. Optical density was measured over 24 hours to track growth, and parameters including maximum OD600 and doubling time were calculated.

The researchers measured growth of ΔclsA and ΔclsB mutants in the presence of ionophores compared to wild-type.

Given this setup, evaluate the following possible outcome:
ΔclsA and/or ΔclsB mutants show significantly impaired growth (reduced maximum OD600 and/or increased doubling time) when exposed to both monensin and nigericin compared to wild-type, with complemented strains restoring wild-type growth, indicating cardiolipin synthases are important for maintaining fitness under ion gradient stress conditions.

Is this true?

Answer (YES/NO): NO